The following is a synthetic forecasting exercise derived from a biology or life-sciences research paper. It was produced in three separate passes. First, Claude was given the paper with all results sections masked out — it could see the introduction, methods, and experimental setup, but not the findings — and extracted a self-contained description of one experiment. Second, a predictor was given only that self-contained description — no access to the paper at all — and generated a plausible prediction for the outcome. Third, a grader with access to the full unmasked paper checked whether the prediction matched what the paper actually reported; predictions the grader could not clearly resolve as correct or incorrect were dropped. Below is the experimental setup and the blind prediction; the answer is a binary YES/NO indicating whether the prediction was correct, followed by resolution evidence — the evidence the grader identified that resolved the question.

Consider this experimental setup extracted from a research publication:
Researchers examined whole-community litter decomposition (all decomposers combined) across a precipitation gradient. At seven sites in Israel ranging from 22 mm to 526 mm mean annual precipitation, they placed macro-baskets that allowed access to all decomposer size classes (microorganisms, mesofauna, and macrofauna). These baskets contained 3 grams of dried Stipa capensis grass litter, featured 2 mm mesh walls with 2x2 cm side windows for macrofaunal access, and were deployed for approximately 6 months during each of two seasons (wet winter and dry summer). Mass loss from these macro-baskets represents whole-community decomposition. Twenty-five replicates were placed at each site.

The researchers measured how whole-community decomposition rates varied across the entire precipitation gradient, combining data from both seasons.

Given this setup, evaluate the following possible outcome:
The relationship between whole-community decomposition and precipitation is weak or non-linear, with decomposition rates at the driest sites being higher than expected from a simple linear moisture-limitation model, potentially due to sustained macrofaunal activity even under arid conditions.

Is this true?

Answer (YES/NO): NO